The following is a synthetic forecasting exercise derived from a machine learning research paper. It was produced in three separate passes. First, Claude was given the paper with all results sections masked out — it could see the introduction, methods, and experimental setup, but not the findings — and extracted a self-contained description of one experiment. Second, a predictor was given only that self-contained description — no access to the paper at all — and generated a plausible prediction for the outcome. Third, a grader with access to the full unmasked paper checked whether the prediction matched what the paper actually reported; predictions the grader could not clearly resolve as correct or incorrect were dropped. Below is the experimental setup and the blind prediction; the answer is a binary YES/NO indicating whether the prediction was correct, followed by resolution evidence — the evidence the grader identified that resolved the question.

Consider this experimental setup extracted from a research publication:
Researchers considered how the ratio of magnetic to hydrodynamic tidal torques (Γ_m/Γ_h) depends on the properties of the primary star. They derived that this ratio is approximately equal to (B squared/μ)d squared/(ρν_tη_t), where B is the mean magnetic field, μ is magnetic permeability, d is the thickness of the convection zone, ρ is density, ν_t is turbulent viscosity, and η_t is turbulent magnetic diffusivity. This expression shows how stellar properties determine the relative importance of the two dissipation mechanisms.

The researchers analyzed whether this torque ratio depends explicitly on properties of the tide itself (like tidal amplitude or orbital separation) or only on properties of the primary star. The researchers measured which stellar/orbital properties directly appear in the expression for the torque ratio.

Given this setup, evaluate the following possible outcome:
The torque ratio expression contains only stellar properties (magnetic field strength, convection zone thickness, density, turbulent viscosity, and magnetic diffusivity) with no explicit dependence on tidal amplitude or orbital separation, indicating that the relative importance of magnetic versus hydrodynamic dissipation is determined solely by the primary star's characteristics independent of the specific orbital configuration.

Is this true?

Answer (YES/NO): NO